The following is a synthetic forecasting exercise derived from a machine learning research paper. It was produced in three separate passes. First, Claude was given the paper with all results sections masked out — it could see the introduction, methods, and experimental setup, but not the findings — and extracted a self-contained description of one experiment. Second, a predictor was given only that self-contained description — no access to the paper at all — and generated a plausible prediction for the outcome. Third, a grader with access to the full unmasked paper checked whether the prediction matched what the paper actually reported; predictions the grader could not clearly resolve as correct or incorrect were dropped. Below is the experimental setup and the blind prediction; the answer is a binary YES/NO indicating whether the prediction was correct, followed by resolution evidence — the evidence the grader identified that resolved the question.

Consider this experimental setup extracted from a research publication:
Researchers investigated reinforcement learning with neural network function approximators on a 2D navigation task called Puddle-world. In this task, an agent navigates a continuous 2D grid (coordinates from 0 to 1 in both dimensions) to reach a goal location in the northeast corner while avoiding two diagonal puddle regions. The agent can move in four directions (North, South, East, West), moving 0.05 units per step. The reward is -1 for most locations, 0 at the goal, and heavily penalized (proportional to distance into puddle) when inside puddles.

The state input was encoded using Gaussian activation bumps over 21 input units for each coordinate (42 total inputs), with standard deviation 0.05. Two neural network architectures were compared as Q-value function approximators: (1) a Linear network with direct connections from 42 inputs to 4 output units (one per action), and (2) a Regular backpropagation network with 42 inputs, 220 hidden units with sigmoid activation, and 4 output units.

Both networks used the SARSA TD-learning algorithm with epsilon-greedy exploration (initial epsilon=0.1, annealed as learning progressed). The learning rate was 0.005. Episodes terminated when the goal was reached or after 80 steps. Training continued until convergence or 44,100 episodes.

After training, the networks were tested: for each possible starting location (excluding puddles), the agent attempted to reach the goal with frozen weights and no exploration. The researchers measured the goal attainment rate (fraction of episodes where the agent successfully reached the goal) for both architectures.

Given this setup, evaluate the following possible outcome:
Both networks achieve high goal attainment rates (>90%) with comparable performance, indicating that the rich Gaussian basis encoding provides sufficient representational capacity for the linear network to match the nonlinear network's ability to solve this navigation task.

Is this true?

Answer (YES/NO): NO